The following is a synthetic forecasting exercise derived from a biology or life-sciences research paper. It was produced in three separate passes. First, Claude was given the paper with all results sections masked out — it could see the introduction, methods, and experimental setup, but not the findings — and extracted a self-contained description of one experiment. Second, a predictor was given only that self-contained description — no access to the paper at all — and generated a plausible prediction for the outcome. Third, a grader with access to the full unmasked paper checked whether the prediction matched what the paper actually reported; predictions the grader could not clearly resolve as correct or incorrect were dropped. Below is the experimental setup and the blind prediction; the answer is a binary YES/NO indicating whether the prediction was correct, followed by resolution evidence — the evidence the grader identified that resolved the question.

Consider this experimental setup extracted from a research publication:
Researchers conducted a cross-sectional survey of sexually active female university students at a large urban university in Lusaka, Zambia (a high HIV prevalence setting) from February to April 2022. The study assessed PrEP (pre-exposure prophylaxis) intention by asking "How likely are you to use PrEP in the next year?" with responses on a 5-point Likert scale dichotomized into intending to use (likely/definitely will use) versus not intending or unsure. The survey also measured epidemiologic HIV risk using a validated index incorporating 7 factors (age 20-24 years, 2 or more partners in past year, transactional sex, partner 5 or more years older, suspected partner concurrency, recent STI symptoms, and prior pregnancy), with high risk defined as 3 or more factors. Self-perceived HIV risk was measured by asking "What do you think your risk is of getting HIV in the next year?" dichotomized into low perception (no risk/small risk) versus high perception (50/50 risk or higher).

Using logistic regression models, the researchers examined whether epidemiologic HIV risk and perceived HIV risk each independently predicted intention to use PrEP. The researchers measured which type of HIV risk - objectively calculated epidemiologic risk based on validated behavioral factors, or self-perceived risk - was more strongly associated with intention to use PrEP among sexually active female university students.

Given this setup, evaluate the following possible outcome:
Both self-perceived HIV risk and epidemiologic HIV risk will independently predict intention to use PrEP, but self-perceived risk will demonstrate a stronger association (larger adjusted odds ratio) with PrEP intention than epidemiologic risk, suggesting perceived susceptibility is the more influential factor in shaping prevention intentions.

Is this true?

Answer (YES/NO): NO